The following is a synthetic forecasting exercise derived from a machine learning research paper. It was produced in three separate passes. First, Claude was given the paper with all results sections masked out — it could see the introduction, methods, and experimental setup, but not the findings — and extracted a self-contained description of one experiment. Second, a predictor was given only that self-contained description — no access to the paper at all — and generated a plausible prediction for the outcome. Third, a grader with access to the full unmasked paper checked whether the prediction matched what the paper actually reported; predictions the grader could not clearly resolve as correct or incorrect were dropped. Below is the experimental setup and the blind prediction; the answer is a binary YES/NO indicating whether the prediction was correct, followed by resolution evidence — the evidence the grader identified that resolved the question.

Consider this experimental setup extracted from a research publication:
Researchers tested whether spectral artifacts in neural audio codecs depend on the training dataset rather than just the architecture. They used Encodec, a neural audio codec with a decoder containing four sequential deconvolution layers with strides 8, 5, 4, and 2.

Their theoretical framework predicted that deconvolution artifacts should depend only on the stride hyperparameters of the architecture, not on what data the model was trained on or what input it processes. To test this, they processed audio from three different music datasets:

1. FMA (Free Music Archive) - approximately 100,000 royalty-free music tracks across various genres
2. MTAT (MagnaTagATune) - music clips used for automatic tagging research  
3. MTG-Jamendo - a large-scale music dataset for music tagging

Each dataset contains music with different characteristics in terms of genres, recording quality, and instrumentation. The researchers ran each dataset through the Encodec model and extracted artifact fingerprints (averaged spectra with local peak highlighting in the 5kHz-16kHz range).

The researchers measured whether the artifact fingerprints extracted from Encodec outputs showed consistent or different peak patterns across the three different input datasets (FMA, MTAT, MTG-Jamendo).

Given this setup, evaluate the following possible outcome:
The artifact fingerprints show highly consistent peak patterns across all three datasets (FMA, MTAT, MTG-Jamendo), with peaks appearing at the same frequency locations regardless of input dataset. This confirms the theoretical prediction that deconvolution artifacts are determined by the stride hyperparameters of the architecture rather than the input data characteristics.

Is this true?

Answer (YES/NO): YES